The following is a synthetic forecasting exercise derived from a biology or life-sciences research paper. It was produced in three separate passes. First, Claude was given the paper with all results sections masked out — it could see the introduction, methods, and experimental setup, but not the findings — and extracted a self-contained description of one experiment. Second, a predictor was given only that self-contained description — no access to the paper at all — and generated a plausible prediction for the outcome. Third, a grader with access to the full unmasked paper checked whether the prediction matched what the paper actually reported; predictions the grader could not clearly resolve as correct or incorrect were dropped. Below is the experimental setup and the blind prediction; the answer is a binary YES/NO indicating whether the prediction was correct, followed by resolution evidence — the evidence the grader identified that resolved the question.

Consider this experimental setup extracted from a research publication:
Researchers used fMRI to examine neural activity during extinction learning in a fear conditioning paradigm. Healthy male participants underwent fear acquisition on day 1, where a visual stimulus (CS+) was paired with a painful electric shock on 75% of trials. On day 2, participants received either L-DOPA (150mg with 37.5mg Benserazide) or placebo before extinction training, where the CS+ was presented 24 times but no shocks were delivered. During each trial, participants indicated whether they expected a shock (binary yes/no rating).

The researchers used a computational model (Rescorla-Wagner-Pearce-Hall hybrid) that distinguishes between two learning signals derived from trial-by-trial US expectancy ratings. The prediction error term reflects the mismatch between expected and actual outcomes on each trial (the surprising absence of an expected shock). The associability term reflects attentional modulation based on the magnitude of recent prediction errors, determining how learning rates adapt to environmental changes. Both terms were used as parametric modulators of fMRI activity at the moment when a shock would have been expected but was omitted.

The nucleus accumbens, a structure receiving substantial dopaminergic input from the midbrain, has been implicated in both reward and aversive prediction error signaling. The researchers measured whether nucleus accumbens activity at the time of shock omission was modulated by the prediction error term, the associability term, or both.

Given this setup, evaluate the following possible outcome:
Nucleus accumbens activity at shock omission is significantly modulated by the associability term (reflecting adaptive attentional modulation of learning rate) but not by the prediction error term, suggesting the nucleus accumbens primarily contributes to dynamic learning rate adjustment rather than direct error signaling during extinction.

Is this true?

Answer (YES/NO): NO